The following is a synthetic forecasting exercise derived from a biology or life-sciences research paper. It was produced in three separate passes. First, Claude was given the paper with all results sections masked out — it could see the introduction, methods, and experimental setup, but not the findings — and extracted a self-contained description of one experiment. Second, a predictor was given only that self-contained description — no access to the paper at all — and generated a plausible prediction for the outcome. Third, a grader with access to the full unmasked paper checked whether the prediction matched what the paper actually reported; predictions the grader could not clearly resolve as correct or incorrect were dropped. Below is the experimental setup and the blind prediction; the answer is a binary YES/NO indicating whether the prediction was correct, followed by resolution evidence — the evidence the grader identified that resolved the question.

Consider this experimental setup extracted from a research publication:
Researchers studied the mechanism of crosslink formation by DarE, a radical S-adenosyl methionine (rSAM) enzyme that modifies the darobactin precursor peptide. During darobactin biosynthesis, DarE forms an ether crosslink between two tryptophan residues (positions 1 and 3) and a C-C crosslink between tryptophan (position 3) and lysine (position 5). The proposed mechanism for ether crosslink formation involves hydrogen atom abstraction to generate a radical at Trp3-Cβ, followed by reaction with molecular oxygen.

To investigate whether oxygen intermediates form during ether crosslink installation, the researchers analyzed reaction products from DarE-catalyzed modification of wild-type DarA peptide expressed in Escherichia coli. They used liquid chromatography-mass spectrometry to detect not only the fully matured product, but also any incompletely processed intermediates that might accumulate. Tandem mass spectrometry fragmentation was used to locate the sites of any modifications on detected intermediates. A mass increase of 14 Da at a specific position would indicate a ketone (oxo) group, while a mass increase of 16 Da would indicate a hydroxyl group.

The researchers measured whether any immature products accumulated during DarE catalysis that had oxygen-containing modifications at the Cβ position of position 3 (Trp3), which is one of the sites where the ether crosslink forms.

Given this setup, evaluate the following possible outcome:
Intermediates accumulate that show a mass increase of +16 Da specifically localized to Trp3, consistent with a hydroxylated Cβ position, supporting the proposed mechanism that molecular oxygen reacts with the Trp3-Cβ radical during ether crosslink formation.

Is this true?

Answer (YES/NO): NO